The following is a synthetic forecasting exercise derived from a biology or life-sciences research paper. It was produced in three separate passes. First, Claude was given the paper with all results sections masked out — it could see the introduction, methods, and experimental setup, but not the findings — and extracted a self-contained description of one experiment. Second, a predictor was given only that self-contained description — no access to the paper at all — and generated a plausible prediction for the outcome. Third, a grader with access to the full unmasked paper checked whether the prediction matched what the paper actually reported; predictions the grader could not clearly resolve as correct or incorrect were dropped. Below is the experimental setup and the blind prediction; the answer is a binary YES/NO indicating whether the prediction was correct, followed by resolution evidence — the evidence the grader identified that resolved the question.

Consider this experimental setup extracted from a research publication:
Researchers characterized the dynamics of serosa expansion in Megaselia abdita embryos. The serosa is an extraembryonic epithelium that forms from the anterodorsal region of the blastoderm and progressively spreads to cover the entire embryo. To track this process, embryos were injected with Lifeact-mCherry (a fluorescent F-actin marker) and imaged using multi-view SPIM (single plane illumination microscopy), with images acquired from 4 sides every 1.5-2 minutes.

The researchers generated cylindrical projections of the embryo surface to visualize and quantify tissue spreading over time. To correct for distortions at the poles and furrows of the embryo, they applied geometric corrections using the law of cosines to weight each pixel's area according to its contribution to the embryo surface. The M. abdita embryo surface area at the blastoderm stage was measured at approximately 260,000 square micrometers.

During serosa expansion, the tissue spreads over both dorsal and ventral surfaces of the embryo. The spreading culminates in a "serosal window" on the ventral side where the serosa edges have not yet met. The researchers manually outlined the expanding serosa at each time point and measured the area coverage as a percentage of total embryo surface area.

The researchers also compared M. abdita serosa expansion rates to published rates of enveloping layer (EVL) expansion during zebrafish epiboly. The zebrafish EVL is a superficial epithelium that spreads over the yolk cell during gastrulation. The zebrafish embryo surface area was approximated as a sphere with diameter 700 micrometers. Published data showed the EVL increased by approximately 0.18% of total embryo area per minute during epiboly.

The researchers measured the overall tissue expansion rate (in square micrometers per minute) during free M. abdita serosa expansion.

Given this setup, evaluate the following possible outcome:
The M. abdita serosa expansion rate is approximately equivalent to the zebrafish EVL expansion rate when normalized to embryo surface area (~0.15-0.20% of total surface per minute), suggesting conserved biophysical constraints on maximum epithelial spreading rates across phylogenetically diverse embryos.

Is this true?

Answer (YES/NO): NO